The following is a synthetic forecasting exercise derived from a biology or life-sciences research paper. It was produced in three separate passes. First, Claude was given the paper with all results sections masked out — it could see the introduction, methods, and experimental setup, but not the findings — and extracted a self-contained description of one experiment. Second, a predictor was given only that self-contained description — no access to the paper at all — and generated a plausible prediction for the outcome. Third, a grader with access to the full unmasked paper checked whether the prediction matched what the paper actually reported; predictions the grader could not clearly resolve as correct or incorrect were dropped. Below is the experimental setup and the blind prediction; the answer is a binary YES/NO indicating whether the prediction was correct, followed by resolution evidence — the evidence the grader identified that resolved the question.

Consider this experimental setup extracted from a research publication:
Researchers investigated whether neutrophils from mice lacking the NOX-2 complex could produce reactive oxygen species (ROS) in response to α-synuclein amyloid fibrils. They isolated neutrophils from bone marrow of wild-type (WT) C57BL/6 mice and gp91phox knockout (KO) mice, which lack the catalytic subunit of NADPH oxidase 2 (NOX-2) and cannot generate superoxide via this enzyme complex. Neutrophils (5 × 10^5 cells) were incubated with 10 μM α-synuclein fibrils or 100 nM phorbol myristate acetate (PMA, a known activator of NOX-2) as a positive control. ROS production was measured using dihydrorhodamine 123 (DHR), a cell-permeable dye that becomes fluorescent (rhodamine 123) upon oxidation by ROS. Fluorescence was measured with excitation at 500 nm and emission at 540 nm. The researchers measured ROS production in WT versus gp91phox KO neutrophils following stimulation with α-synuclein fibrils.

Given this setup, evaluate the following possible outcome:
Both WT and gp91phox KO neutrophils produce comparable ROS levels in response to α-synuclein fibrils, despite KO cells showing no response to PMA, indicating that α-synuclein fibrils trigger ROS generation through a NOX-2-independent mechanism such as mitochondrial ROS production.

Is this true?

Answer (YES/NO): NO